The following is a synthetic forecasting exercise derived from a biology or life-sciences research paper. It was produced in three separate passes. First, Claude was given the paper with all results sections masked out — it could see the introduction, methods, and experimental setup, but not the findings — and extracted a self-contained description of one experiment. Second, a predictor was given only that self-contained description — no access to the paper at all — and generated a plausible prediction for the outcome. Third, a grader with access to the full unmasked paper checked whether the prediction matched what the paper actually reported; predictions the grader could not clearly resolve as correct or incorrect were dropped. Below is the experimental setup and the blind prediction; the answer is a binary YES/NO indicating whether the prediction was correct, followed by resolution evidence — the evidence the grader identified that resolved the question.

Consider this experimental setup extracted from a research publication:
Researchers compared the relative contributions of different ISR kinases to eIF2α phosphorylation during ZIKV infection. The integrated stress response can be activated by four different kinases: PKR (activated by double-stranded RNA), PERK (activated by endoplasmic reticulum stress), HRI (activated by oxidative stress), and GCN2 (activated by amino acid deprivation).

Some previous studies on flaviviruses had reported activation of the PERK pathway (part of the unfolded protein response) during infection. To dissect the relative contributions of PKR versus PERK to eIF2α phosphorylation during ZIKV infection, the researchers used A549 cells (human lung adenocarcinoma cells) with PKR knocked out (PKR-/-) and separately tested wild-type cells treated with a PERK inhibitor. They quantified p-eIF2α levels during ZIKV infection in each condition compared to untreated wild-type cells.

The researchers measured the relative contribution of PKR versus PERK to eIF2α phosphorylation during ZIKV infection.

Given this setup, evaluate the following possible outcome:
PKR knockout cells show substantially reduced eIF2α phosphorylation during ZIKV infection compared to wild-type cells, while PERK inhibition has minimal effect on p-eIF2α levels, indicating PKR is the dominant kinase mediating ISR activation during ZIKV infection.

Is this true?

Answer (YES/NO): YES